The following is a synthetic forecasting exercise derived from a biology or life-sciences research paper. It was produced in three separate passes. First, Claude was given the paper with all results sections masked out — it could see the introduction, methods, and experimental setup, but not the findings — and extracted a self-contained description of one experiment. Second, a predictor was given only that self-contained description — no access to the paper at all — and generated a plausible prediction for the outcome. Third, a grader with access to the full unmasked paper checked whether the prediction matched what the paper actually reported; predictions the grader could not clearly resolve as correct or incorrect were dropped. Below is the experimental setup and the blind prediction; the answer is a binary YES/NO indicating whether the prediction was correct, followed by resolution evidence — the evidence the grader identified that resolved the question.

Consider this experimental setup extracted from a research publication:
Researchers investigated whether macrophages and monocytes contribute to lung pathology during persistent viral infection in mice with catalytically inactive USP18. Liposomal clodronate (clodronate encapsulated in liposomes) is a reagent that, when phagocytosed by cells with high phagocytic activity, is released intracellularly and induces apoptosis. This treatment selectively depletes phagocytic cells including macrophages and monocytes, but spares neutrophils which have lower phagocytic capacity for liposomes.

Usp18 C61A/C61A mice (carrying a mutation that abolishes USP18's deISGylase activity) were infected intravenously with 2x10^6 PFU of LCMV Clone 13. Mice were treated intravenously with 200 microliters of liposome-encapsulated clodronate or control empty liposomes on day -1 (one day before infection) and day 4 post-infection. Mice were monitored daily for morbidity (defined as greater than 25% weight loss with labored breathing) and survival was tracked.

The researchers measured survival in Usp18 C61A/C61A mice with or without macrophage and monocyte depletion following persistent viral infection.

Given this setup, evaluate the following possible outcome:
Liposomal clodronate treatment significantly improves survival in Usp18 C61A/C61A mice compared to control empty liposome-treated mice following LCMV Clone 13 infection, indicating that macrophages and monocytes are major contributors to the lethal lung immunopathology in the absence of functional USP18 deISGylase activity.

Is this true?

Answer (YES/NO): YES